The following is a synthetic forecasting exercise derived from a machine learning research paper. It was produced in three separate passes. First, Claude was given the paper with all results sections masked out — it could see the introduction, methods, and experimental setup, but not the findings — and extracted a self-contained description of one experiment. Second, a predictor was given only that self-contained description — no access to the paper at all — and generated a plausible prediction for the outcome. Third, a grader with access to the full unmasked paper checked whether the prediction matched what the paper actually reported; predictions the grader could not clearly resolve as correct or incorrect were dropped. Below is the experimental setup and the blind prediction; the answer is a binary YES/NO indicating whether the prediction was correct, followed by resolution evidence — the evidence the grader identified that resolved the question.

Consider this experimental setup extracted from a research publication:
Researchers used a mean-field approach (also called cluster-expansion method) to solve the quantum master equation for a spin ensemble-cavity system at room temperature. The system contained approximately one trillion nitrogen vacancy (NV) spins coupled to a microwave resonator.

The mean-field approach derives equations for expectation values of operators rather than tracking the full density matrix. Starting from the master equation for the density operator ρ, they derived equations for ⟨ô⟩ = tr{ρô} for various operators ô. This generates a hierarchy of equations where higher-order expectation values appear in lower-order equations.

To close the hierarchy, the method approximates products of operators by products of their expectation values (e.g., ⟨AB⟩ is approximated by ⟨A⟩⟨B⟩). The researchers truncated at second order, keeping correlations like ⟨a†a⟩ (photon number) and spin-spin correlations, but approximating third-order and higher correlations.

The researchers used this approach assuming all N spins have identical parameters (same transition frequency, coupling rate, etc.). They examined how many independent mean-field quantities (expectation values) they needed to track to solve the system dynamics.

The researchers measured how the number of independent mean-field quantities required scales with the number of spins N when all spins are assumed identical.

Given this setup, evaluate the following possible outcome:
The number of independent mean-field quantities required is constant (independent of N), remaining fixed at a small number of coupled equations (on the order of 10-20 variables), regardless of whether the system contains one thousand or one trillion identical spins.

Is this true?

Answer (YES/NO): YES